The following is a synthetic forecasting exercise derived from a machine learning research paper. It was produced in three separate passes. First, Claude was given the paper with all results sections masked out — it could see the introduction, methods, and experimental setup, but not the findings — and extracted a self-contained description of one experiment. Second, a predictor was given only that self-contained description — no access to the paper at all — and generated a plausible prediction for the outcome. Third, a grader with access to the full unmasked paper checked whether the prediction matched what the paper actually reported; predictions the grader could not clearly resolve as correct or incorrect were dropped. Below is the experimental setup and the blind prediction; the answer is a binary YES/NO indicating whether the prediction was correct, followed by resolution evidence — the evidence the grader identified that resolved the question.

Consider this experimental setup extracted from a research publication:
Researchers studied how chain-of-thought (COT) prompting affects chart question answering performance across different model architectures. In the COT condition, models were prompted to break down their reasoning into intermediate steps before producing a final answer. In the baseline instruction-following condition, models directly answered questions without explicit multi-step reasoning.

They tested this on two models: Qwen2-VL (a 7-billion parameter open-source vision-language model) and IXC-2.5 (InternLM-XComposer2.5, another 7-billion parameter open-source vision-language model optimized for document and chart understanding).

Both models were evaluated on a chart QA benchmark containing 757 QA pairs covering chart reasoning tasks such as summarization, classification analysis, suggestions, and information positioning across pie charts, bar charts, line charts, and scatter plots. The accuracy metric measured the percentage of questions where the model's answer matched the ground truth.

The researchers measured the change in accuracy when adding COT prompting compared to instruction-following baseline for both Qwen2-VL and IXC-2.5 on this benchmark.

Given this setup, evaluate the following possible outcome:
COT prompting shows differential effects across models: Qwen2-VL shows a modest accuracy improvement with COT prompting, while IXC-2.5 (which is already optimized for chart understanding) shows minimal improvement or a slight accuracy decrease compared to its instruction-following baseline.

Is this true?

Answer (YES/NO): NO